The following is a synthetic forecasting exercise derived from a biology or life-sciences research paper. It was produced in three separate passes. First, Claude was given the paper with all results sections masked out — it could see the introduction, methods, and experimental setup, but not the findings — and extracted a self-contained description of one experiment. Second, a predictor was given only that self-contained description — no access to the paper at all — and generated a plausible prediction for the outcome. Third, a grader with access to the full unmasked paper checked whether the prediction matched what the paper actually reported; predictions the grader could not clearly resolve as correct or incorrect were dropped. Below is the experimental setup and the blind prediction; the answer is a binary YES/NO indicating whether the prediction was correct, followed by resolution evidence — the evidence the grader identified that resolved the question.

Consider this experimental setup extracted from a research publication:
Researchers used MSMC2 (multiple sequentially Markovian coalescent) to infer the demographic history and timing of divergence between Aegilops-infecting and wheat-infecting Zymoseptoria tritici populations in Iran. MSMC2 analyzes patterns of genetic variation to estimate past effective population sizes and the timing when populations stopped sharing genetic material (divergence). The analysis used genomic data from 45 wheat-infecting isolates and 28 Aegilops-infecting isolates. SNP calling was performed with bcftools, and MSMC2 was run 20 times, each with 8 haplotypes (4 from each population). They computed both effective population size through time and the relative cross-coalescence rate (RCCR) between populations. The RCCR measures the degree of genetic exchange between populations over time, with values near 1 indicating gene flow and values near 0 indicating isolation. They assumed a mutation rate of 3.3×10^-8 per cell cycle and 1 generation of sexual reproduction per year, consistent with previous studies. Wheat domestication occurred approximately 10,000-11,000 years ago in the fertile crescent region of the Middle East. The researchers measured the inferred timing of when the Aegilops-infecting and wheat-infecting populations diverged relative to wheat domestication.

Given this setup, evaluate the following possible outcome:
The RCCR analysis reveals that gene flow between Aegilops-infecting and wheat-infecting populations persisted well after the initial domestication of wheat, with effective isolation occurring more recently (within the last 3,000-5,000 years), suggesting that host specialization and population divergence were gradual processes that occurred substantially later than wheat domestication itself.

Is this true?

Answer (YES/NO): NO